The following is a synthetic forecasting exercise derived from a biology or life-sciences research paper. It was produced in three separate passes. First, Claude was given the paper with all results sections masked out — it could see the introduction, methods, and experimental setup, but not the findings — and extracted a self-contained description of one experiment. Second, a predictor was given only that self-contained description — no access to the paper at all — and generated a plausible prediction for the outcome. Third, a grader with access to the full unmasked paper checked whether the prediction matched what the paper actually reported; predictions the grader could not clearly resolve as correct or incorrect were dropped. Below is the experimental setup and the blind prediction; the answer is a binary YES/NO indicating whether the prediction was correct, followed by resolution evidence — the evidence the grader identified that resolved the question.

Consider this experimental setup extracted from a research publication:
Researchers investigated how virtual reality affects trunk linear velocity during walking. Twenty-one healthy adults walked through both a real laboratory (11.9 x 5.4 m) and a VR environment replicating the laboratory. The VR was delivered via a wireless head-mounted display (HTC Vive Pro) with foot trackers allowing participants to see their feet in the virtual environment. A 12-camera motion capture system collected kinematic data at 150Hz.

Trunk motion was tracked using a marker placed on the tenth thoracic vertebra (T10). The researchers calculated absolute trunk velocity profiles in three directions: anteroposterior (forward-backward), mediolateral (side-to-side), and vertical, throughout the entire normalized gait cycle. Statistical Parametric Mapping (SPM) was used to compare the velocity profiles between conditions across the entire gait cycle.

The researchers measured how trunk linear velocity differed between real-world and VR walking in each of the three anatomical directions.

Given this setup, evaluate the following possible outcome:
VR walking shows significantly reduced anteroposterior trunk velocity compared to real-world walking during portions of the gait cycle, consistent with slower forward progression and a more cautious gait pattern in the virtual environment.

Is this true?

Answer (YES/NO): YES